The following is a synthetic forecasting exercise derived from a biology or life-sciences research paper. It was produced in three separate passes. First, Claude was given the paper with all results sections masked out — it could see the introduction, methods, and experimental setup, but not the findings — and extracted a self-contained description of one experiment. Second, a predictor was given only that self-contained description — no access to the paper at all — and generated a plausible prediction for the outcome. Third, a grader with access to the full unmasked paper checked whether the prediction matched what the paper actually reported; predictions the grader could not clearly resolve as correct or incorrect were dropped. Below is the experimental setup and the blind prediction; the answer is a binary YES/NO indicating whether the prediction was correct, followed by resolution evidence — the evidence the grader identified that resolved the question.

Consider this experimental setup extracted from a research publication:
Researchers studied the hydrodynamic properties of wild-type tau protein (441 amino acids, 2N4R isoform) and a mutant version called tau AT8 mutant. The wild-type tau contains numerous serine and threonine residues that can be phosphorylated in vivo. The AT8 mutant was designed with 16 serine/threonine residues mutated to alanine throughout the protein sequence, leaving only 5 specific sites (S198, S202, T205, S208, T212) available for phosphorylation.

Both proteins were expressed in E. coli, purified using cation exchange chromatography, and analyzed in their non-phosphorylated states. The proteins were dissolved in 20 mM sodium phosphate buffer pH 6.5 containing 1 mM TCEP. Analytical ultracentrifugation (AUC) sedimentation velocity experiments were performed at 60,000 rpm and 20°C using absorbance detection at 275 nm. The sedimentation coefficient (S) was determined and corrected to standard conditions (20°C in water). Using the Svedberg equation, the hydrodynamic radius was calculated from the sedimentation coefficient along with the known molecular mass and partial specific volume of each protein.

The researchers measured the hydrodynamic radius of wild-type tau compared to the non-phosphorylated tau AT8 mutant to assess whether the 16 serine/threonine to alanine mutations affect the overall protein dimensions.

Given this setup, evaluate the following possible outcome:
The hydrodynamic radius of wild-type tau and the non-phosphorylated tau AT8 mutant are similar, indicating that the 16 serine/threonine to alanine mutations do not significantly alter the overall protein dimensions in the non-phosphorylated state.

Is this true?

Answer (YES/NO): YES